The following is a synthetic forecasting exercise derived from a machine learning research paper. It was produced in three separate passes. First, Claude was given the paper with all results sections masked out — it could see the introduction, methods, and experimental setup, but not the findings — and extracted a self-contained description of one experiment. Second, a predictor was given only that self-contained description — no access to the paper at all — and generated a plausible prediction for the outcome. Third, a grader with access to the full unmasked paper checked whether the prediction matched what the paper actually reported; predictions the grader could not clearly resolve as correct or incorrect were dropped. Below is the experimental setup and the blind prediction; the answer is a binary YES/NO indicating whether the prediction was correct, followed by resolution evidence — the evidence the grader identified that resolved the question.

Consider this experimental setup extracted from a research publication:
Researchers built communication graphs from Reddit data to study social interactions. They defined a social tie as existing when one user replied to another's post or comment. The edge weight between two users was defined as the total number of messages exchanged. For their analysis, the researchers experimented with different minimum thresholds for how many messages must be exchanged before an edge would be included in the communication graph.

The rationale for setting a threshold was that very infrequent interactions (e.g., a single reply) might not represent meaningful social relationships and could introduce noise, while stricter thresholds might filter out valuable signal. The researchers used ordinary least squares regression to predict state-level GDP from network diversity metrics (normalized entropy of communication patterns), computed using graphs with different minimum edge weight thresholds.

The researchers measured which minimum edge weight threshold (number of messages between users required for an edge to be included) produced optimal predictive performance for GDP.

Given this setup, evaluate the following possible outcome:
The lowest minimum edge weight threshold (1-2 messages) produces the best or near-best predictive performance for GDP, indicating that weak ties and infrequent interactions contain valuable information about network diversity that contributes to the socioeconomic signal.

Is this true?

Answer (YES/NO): NO